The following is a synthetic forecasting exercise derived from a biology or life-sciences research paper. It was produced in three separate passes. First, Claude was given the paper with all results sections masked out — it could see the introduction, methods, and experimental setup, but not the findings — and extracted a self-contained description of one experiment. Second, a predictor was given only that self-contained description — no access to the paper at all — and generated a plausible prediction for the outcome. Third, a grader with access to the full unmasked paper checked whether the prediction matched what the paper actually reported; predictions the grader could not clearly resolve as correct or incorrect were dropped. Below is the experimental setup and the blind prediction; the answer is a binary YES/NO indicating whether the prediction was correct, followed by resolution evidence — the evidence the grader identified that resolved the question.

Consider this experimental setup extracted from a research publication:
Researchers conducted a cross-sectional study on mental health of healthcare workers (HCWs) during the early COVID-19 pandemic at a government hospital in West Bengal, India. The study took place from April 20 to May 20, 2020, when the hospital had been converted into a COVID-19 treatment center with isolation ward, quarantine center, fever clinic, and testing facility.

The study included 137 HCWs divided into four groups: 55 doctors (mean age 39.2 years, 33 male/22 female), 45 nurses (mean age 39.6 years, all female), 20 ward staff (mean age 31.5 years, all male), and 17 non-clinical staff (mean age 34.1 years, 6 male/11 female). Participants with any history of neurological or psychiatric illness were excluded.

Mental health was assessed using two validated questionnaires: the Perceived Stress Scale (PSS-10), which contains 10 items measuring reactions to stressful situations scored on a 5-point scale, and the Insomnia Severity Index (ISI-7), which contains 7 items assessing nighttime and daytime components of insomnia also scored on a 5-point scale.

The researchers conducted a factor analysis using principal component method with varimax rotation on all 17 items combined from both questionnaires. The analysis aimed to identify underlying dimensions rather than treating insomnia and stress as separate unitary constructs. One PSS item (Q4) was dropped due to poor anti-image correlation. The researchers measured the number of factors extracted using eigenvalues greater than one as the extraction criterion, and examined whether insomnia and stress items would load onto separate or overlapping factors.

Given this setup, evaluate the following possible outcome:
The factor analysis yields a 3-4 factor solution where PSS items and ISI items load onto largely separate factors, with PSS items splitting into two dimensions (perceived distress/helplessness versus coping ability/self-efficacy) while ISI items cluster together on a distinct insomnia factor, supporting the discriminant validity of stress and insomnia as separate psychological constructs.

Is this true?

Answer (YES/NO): NO